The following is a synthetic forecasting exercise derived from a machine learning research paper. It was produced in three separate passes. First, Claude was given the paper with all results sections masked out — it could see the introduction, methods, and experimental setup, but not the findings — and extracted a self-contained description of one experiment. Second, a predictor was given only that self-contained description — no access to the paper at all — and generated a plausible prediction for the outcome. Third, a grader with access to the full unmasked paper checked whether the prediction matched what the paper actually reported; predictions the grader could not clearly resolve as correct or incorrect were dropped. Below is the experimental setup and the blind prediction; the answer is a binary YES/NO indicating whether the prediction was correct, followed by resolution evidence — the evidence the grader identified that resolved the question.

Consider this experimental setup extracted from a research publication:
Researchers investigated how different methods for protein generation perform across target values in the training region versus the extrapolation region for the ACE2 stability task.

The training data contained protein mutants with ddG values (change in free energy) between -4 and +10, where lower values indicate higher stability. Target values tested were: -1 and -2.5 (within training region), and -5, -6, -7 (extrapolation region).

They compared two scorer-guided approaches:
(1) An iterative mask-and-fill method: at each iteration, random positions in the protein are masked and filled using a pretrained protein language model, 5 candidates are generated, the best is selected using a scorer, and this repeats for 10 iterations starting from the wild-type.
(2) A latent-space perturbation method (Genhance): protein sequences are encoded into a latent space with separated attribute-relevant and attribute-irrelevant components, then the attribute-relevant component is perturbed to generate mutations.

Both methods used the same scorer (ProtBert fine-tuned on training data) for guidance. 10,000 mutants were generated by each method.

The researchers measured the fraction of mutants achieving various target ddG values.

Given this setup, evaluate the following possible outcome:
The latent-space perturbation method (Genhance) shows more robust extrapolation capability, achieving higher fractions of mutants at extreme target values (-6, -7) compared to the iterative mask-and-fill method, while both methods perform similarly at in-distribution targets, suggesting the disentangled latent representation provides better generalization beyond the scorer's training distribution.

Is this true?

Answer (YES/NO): NO